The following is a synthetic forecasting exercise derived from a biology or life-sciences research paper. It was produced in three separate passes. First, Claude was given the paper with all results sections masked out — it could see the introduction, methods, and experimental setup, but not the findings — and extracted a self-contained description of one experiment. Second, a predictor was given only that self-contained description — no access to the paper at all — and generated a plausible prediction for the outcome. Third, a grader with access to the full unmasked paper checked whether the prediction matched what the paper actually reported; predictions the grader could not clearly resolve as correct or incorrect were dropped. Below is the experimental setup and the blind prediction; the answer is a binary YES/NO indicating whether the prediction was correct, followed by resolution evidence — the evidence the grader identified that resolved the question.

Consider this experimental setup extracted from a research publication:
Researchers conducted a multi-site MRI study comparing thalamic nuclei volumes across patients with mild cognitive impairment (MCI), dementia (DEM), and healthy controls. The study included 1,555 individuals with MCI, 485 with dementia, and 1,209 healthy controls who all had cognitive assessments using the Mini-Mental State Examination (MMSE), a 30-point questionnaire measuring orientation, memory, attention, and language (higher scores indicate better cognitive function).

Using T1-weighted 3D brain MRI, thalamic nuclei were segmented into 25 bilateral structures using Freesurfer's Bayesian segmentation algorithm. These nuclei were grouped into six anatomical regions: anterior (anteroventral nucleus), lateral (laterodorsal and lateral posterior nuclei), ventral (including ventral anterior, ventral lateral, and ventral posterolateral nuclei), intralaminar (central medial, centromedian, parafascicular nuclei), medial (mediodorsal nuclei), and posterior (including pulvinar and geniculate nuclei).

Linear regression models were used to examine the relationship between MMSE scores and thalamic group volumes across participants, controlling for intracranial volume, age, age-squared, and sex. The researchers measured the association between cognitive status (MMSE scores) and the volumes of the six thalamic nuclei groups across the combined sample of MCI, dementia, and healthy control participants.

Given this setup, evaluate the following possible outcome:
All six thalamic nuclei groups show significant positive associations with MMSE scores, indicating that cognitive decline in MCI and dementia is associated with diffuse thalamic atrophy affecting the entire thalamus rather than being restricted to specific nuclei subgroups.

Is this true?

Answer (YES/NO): NO